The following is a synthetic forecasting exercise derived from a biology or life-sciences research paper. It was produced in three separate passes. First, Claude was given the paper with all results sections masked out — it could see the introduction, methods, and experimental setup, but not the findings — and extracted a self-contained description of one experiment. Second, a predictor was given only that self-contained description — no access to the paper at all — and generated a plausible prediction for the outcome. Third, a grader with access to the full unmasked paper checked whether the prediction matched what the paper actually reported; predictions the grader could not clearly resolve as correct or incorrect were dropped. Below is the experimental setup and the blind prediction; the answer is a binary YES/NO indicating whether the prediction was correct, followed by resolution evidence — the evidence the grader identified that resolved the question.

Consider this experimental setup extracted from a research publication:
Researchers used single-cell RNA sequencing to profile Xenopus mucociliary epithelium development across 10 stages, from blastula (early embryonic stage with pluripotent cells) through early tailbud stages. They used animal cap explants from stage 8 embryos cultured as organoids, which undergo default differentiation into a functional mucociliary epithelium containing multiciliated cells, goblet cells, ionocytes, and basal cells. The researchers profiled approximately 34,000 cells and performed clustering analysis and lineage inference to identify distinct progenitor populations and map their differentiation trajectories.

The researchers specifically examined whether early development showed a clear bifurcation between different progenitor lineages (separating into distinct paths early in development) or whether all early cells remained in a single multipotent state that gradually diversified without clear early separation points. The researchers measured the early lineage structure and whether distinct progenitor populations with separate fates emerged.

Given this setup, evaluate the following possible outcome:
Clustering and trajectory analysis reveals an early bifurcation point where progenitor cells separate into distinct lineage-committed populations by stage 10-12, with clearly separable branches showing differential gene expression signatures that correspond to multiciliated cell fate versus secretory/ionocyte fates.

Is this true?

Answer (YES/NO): NO